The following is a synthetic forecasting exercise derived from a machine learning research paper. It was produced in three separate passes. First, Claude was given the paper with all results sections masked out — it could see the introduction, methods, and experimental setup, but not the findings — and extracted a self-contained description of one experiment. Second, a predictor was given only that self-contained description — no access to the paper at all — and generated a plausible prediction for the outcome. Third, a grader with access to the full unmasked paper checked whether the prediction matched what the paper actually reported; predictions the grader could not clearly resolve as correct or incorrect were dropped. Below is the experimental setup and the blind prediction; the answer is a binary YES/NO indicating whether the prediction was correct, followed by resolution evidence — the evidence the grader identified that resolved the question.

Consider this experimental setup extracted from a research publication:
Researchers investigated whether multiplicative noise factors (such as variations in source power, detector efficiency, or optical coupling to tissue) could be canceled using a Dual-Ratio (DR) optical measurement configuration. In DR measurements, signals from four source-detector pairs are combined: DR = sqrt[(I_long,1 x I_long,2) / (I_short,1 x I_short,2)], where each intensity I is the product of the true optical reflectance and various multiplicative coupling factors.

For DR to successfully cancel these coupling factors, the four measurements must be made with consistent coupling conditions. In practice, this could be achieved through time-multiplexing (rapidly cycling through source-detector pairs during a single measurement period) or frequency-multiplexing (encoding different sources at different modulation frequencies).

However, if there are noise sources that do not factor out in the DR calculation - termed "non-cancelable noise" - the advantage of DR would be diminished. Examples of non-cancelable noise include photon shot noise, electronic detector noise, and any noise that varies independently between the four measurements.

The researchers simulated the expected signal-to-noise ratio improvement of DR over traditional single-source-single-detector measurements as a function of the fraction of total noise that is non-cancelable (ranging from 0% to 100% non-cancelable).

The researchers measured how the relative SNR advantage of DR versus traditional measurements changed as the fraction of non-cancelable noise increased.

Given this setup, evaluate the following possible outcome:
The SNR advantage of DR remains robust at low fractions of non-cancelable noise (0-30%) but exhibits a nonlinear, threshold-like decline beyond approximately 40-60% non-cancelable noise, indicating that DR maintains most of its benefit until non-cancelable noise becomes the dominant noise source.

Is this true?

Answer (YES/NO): NO